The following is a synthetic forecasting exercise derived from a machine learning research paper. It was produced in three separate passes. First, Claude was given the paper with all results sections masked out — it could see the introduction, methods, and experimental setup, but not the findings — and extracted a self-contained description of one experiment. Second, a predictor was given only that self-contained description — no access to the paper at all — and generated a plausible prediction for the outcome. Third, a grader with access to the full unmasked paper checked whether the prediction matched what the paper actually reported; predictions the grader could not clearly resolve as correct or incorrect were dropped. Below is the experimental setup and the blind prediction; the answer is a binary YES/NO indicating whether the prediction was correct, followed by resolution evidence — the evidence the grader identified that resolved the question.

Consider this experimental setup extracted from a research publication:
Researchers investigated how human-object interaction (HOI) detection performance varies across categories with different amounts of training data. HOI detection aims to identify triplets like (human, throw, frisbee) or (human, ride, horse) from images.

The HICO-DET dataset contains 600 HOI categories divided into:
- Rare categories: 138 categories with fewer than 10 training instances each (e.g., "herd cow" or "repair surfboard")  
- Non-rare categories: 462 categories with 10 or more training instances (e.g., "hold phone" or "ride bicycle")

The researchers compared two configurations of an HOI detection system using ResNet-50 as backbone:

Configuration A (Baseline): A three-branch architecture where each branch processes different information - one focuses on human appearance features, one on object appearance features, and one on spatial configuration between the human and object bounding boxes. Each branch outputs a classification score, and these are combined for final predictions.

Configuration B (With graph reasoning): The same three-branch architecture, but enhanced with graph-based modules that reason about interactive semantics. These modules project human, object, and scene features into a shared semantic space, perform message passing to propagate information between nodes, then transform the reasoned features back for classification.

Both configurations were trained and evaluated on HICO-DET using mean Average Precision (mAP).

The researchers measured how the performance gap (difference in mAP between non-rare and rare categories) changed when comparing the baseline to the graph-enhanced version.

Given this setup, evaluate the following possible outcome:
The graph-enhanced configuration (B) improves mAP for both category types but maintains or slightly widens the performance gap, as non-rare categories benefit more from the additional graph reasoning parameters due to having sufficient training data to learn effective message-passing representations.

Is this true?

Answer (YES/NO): NO